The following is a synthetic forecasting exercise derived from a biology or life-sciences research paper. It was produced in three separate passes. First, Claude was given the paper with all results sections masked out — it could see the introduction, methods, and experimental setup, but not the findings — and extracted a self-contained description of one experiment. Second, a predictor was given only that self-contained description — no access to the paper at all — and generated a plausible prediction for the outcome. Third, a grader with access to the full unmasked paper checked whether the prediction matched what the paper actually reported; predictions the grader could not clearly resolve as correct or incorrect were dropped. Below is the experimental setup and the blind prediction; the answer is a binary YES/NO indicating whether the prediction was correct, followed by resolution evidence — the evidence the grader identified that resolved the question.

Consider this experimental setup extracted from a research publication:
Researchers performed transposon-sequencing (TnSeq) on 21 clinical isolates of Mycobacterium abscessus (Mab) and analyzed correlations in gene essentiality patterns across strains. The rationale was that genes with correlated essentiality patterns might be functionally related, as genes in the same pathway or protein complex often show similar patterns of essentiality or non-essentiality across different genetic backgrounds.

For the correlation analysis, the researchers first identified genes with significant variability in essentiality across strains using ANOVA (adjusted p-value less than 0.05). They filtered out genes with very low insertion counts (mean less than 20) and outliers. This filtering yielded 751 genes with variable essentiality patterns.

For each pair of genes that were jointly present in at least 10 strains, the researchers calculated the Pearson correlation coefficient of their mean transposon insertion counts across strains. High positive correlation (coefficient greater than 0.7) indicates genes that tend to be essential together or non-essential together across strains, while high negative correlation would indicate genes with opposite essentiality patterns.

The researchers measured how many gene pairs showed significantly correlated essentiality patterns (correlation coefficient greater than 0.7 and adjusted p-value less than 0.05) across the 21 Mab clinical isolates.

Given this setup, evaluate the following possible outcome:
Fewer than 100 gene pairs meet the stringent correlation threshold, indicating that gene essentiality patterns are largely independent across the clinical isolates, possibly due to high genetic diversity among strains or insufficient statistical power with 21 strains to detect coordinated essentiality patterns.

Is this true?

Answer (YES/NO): NO